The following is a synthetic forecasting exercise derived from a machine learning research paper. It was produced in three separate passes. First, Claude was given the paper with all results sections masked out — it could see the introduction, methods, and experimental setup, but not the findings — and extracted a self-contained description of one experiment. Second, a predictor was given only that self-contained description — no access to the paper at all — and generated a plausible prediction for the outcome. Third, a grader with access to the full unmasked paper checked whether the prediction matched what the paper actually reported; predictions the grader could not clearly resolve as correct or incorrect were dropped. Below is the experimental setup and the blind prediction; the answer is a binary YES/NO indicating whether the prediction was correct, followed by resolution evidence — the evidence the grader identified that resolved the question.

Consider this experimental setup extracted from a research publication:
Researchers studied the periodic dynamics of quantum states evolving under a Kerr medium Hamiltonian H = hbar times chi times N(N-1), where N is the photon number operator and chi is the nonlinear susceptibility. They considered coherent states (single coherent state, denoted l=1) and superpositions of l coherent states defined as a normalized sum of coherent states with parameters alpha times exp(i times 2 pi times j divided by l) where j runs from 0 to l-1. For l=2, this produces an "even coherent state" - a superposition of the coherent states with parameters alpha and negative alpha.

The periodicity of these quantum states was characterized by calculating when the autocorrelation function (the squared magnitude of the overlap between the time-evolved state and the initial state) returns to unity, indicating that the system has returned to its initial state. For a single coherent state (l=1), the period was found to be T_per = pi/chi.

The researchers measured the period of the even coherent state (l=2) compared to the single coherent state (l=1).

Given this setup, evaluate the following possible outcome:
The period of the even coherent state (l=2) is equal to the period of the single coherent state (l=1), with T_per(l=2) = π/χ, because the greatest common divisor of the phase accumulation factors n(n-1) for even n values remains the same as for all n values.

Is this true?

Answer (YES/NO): YES